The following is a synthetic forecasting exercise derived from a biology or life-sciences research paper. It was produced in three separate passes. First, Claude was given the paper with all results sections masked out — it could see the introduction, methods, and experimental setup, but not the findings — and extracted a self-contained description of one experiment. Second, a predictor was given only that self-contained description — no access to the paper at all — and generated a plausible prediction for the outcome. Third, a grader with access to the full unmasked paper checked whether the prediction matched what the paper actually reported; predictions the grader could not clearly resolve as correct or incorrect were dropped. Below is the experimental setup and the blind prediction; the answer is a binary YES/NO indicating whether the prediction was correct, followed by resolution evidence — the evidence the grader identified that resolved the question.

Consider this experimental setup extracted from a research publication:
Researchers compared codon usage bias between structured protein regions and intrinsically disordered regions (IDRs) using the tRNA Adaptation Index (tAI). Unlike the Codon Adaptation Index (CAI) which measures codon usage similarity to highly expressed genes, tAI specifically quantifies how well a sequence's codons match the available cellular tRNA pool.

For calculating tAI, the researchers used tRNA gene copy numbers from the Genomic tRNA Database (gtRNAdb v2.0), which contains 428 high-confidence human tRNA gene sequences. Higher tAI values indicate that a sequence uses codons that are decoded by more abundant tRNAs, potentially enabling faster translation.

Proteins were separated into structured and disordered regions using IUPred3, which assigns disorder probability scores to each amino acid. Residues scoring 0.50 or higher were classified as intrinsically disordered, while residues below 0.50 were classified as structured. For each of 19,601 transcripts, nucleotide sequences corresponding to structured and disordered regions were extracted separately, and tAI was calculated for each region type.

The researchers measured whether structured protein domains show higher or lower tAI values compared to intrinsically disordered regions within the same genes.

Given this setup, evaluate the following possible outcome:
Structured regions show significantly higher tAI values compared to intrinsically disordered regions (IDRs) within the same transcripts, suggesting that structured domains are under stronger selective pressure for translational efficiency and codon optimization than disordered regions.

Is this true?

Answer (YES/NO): NO